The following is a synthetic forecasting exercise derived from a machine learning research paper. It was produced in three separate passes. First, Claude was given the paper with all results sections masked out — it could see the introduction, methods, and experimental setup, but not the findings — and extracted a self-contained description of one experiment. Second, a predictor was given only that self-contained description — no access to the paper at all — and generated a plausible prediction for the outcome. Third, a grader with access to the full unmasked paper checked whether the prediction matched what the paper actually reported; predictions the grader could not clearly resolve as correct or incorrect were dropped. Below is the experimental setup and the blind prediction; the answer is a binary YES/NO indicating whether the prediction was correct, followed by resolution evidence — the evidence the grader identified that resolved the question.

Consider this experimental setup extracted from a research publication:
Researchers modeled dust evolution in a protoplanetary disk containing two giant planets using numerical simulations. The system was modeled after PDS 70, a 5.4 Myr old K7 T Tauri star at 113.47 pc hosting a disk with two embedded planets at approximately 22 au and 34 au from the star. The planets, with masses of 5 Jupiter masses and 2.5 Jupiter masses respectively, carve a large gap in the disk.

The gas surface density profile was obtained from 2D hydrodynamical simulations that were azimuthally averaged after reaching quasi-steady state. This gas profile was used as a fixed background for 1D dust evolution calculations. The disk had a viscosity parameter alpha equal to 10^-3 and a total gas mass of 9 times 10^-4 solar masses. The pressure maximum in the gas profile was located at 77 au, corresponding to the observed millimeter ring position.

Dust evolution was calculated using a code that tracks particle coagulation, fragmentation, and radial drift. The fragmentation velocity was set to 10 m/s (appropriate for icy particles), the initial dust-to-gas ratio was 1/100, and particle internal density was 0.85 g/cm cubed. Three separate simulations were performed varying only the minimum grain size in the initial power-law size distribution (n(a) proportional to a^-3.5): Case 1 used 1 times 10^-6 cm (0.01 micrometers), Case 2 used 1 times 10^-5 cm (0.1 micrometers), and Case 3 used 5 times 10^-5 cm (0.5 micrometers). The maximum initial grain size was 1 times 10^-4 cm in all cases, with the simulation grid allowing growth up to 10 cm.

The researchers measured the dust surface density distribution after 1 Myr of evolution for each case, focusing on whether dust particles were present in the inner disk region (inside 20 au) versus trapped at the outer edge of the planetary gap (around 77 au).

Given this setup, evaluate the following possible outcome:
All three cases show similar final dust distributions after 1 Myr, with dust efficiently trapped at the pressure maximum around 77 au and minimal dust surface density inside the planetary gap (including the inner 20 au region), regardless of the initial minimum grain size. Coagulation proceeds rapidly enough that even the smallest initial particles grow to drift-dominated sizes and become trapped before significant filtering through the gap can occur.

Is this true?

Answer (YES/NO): NO